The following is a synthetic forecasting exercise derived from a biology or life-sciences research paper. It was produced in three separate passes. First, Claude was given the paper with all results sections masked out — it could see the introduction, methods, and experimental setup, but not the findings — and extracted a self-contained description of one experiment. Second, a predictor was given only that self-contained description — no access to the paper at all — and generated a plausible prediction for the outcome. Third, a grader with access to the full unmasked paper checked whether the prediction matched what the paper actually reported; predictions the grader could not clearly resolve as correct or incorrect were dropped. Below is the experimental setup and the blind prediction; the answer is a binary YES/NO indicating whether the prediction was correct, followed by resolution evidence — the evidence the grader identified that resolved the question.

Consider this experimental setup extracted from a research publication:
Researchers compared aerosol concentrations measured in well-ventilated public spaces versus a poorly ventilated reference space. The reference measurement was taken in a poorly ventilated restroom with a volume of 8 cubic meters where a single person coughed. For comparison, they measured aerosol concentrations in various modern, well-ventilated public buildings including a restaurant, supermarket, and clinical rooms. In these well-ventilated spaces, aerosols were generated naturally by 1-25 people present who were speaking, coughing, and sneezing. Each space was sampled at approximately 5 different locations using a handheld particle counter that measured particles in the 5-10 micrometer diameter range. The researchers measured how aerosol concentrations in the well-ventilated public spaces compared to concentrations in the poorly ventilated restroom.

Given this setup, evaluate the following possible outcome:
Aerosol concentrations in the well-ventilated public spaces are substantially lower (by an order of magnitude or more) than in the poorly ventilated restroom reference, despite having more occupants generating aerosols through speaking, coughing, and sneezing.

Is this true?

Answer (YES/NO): YES